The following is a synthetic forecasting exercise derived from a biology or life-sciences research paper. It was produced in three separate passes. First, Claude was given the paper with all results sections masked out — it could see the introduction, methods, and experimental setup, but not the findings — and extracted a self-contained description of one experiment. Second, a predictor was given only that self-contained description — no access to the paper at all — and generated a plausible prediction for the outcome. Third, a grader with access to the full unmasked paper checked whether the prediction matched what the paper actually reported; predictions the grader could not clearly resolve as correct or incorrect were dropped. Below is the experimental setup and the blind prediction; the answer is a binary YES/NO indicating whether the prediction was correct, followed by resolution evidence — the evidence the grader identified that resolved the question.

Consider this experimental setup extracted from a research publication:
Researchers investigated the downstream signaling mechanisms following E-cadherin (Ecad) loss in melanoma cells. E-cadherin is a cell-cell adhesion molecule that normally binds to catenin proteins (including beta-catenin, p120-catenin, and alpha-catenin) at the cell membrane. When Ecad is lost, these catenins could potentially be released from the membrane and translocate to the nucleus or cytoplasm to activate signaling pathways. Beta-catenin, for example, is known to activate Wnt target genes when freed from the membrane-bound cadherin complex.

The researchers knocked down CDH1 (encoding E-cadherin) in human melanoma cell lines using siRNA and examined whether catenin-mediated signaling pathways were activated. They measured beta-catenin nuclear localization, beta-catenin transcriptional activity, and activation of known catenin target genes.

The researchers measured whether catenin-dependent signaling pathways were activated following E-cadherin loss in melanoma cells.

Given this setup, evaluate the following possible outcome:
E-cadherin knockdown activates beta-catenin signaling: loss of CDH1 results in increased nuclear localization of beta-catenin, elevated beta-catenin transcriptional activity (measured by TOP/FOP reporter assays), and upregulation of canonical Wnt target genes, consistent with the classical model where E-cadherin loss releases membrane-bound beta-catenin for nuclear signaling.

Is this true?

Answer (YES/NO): NO